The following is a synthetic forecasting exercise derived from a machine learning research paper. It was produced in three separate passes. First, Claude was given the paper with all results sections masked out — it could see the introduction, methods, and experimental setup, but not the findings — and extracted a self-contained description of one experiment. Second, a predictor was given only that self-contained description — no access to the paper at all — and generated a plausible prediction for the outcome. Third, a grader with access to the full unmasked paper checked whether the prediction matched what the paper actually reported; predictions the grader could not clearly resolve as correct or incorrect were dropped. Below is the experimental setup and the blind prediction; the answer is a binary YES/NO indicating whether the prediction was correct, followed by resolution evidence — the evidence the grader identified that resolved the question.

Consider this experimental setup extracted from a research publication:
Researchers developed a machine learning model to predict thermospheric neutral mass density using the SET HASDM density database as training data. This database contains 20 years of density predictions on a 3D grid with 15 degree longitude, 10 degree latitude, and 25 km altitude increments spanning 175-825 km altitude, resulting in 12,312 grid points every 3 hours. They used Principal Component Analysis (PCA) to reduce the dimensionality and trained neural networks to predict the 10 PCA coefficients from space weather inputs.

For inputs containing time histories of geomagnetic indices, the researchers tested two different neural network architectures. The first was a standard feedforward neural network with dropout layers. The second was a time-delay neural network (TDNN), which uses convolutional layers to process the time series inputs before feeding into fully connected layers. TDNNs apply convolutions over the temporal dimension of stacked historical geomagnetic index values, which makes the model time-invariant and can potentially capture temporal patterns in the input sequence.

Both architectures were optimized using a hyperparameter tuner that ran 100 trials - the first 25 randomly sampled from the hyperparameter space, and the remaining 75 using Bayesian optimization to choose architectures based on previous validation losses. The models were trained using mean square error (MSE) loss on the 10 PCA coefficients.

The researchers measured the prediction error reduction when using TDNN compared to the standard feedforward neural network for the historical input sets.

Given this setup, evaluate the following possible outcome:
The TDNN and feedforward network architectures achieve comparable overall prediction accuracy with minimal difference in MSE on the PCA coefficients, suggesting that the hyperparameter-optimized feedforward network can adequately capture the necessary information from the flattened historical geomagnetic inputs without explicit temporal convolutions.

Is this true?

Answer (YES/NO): YES